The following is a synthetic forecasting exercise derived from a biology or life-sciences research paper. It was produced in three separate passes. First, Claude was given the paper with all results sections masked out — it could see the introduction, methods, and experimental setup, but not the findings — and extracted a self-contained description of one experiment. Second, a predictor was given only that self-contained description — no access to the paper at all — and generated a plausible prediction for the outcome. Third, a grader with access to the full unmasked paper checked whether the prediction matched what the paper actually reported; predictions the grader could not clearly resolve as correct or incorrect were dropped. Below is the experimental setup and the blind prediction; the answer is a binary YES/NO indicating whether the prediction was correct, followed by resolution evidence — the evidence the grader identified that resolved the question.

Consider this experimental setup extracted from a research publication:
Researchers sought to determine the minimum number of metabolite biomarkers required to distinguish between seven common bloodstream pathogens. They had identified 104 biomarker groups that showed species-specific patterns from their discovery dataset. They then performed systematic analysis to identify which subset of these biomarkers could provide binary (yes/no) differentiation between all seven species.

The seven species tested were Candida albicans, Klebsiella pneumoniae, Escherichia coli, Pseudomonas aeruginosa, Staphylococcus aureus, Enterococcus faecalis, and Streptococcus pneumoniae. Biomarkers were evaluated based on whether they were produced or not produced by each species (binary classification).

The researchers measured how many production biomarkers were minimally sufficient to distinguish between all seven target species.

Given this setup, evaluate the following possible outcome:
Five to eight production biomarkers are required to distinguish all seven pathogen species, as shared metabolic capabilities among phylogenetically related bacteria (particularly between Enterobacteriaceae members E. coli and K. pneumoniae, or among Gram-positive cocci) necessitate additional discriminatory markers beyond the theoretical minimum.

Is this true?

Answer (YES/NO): YES